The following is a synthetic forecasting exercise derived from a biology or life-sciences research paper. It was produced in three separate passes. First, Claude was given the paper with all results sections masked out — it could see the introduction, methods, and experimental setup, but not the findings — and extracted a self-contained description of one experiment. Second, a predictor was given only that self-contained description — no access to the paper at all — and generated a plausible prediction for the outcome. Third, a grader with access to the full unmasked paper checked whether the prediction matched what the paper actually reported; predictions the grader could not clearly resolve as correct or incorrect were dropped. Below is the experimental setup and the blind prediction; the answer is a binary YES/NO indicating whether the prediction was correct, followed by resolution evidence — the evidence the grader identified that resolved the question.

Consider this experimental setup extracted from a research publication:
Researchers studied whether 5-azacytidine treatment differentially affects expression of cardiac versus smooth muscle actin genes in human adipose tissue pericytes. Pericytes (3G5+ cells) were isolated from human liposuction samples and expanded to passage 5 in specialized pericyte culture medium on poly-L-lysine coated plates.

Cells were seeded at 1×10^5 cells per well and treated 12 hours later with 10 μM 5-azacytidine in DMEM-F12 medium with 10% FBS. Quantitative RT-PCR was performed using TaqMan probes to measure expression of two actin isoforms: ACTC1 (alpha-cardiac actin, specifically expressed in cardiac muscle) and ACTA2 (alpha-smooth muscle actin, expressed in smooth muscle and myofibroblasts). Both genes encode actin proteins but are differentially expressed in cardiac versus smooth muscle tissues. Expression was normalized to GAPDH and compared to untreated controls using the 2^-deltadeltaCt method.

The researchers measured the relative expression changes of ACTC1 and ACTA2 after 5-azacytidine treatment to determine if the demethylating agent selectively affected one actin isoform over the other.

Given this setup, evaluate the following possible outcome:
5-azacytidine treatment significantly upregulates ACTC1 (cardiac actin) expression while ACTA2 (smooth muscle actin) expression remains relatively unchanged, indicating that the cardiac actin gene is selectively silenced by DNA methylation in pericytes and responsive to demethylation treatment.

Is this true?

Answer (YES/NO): NO